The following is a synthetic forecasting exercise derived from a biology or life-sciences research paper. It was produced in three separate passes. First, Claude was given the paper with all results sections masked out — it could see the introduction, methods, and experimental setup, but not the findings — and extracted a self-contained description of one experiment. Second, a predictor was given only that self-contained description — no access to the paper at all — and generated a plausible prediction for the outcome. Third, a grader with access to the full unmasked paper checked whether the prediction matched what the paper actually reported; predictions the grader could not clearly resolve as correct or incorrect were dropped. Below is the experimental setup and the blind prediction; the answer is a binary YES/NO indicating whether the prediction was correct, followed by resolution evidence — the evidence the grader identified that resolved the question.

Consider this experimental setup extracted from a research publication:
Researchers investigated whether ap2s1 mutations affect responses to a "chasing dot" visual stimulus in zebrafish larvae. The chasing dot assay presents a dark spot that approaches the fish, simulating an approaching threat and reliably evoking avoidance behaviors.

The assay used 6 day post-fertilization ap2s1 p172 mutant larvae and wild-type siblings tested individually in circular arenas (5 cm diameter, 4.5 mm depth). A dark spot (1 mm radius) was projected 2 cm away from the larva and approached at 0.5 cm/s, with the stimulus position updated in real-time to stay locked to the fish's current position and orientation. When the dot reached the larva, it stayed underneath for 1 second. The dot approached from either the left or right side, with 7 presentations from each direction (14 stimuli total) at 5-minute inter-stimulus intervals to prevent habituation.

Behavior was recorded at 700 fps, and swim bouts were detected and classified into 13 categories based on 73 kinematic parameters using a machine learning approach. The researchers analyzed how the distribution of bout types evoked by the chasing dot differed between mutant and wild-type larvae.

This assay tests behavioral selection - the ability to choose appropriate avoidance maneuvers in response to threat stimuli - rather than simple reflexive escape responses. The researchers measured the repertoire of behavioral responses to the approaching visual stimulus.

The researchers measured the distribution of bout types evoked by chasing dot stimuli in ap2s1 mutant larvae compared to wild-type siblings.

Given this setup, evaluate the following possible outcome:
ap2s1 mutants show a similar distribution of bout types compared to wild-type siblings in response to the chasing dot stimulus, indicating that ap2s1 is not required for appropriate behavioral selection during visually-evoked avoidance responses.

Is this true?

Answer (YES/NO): NO